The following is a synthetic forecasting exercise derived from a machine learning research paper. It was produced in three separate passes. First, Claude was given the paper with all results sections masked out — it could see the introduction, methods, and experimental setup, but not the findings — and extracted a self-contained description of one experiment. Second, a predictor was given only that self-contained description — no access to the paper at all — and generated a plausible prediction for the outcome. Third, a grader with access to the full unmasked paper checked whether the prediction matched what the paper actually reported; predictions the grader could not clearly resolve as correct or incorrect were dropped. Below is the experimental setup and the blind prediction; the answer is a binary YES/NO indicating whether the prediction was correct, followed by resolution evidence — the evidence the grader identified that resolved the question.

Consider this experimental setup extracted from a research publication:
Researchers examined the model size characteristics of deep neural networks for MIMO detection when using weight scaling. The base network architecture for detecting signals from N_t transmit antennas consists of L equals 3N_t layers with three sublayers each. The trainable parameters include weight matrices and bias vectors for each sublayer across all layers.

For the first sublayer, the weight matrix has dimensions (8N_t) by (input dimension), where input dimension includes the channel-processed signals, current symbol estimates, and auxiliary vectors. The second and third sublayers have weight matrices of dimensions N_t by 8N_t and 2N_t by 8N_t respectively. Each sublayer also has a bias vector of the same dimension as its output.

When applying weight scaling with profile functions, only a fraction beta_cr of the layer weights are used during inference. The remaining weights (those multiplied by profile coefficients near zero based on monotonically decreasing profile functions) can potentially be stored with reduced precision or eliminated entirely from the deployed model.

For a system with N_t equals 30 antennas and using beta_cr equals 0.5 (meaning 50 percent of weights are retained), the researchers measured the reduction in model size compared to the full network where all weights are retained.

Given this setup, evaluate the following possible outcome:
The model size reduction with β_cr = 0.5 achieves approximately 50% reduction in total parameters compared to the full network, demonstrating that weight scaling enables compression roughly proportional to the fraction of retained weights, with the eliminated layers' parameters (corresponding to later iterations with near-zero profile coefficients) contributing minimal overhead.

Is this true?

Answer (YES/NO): YES